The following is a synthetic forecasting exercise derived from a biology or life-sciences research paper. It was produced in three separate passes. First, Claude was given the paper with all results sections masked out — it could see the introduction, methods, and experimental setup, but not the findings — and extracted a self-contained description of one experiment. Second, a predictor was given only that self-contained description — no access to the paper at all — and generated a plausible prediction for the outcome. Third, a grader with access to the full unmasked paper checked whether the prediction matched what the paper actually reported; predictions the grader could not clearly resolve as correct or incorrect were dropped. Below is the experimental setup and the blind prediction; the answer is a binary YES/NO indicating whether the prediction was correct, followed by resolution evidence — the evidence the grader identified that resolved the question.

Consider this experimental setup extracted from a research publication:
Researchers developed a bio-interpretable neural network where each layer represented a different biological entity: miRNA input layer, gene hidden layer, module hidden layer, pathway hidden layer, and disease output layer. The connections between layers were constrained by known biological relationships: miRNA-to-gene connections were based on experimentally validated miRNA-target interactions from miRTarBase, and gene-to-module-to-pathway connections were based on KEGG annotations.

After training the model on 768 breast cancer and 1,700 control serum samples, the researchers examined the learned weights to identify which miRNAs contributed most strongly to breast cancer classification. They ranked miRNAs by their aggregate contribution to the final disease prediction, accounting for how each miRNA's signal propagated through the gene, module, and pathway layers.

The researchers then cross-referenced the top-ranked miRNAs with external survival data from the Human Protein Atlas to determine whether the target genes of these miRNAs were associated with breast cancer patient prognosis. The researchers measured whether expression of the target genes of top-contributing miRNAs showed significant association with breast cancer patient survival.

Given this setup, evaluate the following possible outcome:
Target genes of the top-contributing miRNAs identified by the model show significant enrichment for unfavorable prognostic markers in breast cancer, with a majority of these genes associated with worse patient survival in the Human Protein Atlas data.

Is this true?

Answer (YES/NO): NO